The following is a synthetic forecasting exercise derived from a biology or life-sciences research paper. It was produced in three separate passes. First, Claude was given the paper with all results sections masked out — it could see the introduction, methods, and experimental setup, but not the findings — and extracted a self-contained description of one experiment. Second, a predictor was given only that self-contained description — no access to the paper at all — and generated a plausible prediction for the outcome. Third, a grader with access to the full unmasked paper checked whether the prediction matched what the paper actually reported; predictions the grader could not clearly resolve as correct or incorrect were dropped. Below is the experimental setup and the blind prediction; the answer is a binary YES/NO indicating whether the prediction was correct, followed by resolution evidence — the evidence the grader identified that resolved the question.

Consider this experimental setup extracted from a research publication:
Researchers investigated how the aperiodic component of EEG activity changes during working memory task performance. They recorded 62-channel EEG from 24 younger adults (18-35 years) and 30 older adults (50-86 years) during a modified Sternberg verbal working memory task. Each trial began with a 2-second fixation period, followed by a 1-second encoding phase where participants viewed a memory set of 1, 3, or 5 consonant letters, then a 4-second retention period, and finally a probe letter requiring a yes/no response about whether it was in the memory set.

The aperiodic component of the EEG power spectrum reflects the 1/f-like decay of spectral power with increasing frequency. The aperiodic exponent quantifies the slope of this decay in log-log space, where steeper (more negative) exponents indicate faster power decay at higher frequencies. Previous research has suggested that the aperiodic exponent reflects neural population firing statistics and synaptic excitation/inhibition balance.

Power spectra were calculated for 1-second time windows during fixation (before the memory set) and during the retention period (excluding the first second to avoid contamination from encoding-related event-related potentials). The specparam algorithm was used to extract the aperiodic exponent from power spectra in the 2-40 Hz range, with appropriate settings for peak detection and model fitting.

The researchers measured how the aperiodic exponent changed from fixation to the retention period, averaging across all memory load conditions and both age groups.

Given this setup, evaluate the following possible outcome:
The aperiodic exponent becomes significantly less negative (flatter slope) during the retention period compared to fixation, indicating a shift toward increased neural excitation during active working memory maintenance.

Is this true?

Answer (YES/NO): YES